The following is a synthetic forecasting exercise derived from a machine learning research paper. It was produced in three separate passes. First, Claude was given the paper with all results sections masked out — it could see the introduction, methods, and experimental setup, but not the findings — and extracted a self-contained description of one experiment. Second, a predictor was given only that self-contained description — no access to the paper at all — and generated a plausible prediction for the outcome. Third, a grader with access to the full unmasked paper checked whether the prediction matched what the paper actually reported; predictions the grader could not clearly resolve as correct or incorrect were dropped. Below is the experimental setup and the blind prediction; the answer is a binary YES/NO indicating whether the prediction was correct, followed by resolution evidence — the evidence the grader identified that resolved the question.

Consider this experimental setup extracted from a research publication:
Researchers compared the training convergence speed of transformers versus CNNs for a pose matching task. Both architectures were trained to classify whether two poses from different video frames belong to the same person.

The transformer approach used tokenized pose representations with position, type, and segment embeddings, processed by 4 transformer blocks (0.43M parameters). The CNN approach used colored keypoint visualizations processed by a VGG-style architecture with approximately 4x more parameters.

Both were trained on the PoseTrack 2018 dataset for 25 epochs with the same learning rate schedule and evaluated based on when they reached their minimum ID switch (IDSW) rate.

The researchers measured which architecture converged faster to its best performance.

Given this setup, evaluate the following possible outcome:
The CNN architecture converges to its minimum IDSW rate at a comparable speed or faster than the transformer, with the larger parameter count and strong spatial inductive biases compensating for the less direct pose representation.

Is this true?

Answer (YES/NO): YES